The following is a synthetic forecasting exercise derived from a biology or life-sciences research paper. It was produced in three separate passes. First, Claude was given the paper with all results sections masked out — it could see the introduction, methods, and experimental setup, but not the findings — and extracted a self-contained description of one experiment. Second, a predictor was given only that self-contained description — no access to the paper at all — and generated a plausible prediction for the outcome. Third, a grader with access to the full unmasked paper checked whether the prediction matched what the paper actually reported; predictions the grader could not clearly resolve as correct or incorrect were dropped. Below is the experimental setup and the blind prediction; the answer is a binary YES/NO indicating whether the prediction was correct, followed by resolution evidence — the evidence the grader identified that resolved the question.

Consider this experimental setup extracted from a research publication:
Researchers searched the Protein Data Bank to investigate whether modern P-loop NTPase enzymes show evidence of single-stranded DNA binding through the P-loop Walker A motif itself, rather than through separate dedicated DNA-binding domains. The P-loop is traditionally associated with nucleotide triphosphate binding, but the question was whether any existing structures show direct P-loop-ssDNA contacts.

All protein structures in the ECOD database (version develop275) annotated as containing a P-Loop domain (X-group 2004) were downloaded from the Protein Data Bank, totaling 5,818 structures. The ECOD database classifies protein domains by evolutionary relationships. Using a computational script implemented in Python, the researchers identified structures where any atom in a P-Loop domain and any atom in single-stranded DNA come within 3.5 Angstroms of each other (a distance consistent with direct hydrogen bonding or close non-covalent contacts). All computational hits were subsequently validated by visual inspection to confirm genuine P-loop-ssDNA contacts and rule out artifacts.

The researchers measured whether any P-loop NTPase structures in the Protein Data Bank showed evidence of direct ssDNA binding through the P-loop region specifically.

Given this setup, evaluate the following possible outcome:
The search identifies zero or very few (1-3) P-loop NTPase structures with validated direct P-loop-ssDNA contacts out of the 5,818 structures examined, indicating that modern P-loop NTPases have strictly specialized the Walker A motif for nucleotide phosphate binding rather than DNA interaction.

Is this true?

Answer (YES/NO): NO